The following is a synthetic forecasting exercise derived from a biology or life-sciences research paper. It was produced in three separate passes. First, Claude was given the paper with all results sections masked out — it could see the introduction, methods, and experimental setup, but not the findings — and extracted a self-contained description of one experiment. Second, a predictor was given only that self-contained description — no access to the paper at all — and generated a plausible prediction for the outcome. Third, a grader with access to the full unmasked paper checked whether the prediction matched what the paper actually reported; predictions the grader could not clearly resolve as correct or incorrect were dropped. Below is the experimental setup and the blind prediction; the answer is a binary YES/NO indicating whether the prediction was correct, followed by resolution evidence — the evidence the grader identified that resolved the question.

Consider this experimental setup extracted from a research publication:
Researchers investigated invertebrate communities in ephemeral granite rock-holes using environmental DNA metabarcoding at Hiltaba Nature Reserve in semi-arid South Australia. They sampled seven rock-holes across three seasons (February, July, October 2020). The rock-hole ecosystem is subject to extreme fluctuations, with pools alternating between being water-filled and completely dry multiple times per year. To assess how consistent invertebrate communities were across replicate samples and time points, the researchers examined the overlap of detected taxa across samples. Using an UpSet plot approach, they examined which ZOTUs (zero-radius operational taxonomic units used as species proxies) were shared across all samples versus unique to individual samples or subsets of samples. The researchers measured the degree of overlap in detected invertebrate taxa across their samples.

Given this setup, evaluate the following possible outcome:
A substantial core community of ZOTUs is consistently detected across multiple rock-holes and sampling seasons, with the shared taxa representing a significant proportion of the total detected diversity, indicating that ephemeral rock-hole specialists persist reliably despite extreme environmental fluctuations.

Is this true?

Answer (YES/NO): NO